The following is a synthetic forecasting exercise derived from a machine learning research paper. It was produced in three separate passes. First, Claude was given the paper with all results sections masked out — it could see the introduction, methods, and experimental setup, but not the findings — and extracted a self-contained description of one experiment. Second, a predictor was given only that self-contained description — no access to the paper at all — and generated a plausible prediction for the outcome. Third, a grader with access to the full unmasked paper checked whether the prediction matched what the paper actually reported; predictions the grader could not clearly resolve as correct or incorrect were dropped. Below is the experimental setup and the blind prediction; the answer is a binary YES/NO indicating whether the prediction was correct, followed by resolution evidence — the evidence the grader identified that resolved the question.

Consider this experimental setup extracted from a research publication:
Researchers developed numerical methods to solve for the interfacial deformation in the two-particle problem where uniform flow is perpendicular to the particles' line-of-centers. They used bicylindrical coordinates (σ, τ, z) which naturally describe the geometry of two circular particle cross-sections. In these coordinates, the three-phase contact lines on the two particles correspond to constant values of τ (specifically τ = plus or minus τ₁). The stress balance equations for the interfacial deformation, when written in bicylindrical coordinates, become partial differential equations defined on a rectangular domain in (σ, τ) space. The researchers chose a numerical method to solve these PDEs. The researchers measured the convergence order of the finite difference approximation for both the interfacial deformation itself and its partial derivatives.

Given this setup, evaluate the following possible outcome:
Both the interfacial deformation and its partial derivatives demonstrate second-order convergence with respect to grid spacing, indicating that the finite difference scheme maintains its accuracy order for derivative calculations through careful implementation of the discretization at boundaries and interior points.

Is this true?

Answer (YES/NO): NO